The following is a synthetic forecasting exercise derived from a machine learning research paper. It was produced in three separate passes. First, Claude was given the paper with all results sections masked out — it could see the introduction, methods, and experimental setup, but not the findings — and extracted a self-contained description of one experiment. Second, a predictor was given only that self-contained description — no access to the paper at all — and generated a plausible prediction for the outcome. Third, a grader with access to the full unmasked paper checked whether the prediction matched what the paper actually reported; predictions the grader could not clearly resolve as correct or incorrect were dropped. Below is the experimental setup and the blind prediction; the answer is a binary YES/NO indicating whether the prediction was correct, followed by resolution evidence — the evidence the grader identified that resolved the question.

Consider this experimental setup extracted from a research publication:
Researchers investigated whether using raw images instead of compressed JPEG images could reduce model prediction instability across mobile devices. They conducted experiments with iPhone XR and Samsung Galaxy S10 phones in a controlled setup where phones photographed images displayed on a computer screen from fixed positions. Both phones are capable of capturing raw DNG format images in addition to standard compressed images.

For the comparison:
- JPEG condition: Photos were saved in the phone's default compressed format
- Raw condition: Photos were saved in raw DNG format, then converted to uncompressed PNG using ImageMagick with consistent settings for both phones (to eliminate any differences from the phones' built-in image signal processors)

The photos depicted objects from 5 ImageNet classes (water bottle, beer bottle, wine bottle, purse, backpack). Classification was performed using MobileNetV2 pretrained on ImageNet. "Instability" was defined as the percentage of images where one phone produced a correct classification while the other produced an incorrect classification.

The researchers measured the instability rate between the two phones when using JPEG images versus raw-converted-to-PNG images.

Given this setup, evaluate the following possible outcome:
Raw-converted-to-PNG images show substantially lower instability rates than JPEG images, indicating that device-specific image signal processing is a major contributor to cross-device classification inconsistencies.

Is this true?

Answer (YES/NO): NO